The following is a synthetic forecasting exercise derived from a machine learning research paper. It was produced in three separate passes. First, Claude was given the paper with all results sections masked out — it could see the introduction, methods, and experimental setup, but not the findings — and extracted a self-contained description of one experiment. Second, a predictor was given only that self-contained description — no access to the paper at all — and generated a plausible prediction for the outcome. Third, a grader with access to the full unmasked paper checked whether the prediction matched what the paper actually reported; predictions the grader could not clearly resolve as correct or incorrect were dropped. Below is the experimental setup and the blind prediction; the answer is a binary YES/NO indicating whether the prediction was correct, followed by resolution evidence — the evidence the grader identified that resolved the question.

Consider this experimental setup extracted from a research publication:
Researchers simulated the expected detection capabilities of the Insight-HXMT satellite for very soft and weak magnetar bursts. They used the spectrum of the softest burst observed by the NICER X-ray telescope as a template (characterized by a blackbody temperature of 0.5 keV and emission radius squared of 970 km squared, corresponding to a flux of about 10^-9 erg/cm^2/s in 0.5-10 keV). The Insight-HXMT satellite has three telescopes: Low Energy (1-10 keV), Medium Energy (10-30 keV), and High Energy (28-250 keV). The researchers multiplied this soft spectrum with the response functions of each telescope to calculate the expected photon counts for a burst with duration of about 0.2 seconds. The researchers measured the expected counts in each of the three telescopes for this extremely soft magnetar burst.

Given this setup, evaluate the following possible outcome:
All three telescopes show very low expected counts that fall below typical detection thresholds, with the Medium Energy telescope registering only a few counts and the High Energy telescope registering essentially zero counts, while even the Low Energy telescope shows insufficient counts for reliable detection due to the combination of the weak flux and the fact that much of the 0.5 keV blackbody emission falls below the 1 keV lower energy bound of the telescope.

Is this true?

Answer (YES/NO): NO